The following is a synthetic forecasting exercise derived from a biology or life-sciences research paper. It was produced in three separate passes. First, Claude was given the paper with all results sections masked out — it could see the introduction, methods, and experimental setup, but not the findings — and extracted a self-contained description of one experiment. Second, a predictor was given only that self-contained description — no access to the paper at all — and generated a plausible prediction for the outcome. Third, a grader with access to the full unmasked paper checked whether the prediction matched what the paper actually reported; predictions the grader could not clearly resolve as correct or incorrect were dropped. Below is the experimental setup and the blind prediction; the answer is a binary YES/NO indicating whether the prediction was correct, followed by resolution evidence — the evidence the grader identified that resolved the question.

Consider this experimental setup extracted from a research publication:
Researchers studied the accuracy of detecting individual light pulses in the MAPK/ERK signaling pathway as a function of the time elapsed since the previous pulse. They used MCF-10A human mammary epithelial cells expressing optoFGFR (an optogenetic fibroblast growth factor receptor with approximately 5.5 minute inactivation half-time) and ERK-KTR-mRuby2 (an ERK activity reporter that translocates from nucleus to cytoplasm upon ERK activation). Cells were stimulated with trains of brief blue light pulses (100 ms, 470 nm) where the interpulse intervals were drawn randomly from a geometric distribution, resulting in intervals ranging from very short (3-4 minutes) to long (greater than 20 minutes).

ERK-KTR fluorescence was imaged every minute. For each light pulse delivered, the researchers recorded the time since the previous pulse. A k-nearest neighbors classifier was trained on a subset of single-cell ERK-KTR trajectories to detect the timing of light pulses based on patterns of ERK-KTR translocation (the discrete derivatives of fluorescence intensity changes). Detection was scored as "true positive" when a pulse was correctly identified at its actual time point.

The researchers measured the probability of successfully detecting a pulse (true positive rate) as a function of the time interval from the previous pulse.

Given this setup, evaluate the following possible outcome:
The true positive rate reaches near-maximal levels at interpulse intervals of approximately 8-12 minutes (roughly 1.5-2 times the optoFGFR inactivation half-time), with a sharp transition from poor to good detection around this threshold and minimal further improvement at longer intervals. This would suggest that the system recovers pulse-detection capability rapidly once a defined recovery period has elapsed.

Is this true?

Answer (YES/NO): NO